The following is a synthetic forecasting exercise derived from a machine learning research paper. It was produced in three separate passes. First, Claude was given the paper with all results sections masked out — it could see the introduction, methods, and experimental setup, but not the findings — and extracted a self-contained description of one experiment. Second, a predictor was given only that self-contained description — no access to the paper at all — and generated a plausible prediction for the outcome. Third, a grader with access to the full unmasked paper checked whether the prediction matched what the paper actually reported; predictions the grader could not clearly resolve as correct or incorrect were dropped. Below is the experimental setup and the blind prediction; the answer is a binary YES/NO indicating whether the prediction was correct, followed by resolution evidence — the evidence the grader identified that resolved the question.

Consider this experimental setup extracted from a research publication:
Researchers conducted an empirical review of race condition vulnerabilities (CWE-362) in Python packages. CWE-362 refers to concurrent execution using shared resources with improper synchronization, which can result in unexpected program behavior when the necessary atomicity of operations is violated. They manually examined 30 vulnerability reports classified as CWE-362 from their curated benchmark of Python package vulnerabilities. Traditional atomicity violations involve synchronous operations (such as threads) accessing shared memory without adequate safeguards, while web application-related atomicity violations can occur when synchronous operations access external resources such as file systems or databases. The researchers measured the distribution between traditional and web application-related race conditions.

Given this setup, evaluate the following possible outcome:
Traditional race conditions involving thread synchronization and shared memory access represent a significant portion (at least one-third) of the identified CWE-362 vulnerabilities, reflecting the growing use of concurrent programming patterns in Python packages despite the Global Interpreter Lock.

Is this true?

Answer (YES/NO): YES